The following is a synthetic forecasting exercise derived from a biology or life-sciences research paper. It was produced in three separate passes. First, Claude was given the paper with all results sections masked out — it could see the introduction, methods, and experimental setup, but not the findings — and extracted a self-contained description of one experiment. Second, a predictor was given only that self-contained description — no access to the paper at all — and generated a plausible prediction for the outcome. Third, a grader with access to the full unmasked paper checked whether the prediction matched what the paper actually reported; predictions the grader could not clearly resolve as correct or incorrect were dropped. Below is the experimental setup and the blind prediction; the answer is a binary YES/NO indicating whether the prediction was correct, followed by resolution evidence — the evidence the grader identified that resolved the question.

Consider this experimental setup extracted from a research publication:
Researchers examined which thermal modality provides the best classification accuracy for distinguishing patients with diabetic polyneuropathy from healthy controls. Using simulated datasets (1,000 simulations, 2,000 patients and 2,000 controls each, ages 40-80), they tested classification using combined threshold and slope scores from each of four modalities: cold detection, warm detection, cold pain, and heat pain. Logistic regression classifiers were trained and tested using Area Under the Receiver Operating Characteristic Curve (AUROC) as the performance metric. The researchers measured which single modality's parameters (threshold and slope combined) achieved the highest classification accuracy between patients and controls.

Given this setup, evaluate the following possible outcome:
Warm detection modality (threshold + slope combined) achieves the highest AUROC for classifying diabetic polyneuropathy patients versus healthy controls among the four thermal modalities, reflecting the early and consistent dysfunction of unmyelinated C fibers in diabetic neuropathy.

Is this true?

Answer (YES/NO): NO